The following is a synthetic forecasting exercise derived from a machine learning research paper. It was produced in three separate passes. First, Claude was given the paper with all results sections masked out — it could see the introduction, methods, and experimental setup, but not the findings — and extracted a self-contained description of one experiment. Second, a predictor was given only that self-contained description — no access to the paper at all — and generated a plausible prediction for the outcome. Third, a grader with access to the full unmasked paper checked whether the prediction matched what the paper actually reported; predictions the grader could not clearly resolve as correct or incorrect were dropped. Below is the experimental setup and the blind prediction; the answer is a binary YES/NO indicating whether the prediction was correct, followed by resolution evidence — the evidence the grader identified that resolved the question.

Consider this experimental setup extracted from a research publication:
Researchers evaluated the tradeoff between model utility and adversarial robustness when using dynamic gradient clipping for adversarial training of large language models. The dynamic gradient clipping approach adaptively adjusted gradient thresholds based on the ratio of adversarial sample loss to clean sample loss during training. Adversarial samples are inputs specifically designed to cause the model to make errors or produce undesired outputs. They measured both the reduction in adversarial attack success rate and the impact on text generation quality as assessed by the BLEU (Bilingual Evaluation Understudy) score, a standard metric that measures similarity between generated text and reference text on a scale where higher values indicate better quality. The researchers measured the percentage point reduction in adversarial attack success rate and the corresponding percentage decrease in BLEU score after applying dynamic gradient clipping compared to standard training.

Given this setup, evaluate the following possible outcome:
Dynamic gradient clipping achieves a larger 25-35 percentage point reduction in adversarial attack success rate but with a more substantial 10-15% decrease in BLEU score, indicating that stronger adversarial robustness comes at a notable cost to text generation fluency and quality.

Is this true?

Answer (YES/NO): NO